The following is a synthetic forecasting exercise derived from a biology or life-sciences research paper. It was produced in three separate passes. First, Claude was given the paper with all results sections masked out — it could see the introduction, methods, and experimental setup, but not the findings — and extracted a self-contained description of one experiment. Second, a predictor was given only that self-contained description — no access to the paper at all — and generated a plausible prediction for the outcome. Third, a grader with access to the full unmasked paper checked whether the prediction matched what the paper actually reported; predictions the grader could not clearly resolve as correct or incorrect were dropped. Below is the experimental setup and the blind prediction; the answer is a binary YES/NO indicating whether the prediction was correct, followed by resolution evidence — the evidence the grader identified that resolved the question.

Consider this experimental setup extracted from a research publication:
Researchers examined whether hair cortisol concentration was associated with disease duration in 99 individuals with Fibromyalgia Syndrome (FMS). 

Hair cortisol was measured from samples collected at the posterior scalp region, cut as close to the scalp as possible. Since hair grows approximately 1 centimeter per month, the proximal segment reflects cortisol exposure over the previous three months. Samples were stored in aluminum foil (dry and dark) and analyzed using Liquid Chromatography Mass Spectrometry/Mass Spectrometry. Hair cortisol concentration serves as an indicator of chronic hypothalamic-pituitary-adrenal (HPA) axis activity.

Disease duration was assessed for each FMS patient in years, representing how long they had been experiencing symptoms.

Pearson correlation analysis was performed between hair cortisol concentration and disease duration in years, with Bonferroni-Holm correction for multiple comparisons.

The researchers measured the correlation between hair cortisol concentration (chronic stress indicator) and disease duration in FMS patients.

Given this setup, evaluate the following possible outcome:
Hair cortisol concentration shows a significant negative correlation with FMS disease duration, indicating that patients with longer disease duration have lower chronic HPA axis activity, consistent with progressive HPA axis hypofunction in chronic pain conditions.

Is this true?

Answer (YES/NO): NO